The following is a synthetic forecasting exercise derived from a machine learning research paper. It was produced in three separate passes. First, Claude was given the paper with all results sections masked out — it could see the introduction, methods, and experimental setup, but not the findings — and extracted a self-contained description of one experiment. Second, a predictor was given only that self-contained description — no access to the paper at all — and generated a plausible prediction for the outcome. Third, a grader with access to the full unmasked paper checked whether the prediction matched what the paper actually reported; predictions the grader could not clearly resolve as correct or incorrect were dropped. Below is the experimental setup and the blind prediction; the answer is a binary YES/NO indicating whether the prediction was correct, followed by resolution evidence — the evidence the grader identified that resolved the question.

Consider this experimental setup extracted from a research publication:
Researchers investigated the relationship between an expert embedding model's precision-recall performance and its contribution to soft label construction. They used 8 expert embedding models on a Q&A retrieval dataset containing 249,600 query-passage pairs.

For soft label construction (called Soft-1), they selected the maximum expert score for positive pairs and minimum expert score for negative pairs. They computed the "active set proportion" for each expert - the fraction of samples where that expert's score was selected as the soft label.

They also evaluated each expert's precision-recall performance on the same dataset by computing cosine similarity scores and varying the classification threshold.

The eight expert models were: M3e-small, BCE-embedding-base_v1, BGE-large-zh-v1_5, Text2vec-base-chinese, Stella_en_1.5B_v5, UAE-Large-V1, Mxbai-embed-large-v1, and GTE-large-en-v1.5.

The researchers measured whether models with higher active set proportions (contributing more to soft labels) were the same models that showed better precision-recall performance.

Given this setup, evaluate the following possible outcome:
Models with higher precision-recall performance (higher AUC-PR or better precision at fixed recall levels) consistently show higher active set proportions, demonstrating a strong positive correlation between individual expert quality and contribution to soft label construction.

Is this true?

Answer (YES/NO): NO